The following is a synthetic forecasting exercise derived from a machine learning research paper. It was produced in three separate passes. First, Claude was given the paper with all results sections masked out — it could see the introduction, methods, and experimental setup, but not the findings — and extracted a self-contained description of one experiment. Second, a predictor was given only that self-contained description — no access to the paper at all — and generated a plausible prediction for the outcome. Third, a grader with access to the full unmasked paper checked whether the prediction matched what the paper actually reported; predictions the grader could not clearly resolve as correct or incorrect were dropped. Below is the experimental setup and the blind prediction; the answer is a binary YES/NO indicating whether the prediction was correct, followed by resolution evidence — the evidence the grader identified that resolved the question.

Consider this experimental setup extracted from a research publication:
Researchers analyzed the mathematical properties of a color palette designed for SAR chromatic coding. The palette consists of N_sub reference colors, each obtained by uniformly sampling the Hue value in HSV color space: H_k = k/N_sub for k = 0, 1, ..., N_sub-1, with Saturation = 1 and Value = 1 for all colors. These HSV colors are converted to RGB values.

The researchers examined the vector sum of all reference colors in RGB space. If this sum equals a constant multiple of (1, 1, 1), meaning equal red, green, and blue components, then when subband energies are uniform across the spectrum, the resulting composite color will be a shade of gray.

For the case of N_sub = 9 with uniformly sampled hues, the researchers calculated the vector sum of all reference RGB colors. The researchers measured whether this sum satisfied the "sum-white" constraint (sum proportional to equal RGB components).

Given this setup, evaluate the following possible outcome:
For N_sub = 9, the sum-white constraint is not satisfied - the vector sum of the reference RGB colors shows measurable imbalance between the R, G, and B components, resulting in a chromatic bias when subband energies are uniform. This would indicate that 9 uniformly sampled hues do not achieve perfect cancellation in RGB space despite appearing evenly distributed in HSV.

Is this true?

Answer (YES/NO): NO